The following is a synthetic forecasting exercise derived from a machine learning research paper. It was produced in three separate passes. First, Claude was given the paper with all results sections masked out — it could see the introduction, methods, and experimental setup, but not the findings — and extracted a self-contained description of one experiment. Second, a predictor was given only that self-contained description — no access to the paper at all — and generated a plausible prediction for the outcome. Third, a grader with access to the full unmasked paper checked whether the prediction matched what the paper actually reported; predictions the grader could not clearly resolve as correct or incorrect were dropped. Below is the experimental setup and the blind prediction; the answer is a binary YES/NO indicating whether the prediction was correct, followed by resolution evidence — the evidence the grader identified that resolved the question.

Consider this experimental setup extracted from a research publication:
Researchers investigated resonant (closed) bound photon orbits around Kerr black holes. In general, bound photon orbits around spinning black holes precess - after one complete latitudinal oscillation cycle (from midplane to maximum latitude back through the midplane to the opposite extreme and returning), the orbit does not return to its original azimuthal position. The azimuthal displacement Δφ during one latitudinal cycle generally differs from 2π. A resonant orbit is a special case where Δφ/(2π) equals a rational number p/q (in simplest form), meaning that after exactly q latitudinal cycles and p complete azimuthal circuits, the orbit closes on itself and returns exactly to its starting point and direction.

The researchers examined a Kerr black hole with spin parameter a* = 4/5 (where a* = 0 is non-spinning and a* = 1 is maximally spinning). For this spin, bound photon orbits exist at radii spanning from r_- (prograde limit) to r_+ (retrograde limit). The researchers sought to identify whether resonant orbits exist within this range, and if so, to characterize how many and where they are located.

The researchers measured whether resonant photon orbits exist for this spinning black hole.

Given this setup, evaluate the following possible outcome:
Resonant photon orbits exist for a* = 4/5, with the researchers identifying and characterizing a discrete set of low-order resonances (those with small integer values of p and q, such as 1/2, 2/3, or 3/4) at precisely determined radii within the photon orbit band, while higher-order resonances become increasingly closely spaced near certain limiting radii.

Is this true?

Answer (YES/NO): NO